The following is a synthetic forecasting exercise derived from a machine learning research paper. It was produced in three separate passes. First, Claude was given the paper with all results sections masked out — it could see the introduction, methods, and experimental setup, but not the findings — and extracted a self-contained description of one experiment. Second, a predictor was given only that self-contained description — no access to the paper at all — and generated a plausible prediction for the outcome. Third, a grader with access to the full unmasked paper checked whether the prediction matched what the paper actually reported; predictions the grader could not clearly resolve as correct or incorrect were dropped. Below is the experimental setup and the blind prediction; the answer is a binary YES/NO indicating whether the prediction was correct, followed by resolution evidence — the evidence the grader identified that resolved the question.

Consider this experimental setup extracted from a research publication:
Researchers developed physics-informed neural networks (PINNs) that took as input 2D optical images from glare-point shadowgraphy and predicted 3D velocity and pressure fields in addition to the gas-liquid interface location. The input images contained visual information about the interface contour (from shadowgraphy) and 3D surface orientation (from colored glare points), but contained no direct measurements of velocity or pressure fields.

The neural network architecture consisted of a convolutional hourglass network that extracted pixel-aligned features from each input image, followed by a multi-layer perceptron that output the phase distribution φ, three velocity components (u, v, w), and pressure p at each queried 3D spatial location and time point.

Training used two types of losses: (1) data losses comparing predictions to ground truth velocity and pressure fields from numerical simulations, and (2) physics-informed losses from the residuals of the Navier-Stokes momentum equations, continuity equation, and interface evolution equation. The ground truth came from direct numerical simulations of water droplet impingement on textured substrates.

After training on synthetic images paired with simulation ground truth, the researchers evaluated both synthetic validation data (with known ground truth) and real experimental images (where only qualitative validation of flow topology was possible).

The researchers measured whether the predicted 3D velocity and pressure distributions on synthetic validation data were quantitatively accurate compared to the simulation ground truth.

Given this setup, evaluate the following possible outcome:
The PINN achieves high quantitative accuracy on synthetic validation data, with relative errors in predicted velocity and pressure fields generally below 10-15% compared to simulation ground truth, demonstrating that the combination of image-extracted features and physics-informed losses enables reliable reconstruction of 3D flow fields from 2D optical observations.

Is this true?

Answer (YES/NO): YES